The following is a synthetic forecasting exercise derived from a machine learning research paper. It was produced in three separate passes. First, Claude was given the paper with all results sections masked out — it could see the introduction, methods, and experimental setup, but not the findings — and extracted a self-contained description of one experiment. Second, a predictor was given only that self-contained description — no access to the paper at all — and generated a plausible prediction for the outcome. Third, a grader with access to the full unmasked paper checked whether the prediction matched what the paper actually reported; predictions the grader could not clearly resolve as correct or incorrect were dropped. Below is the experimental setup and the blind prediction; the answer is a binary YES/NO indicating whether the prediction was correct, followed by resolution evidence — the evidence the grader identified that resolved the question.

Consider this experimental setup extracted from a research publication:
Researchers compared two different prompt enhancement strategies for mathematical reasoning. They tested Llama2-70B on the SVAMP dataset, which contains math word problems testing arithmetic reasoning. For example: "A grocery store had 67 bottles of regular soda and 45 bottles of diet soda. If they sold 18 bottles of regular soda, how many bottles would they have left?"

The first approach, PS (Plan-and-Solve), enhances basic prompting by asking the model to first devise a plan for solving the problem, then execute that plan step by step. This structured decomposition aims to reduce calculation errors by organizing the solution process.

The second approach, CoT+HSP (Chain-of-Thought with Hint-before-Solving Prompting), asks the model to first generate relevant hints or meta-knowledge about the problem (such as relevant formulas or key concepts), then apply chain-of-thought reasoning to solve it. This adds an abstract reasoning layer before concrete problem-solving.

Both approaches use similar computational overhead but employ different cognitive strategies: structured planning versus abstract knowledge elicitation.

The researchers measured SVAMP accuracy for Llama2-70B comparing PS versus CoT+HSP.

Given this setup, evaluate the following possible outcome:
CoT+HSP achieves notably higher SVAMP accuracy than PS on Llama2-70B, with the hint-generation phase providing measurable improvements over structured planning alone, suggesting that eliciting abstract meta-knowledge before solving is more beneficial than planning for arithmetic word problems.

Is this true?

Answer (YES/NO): YES